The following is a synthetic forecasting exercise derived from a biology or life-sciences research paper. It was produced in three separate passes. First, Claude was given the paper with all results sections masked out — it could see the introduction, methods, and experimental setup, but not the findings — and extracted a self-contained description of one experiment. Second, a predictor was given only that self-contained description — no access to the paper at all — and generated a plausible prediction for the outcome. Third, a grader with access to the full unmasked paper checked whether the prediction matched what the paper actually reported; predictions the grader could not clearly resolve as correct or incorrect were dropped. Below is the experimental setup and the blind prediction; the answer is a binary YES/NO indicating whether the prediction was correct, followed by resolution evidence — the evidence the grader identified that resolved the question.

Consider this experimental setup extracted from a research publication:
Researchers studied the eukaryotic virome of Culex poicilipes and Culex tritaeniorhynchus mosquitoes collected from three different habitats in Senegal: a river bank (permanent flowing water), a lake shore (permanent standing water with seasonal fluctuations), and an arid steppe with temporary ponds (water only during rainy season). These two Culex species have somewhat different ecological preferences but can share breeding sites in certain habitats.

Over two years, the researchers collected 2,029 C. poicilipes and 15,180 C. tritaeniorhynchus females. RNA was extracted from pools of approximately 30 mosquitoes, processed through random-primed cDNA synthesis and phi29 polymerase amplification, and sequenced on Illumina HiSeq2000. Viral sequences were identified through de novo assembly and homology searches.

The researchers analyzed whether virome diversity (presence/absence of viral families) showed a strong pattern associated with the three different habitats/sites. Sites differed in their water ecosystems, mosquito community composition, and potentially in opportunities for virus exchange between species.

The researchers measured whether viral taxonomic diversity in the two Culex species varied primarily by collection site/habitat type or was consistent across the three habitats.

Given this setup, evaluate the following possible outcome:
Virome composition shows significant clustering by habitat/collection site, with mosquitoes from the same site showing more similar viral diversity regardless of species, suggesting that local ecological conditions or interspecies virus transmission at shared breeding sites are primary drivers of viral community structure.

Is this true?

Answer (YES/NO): NO